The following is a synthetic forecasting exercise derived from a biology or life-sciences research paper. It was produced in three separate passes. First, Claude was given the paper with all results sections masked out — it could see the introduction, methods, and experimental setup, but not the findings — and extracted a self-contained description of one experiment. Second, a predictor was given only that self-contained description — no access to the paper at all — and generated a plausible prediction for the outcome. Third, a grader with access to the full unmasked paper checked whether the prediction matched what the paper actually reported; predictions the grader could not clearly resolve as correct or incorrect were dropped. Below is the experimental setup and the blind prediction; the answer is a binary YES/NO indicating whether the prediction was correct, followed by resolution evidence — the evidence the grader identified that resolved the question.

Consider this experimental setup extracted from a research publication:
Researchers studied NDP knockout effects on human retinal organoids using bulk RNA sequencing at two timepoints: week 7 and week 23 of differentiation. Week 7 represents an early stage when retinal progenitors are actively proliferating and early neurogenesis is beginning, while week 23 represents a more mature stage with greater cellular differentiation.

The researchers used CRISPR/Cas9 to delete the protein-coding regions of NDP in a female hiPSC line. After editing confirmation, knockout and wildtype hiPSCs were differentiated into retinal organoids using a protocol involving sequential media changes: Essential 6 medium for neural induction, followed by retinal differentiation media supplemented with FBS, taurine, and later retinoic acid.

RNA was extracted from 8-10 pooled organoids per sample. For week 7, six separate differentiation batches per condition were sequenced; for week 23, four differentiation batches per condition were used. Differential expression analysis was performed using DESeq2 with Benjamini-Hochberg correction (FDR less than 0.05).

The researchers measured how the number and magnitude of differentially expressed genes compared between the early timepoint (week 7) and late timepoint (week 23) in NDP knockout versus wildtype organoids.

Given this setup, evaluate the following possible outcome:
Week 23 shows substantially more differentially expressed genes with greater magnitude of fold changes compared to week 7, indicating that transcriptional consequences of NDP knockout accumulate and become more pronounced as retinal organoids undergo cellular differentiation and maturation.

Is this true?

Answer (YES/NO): YES